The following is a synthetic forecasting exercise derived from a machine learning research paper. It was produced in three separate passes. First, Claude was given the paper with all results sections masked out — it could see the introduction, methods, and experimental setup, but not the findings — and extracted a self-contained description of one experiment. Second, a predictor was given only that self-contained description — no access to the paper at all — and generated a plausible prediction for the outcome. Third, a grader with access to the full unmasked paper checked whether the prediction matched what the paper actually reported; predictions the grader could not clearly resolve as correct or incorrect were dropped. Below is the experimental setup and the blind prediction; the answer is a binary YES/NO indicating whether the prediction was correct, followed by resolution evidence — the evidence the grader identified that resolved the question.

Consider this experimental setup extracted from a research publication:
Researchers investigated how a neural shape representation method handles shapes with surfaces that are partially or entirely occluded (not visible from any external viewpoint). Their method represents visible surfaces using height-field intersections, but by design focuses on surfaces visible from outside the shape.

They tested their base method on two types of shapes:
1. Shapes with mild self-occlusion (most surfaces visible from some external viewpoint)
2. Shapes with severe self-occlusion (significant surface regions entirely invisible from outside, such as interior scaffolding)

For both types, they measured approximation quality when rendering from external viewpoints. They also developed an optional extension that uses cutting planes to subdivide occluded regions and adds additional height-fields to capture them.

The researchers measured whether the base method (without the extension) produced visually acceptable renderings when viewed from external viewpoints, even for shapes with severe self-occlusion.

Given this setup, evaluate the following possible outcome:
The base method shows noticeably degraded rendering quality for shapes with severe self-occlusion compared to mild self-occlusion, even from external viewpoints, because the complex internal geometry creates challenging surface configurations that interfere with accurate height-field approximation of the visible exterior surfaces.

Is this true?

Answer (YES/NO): NO